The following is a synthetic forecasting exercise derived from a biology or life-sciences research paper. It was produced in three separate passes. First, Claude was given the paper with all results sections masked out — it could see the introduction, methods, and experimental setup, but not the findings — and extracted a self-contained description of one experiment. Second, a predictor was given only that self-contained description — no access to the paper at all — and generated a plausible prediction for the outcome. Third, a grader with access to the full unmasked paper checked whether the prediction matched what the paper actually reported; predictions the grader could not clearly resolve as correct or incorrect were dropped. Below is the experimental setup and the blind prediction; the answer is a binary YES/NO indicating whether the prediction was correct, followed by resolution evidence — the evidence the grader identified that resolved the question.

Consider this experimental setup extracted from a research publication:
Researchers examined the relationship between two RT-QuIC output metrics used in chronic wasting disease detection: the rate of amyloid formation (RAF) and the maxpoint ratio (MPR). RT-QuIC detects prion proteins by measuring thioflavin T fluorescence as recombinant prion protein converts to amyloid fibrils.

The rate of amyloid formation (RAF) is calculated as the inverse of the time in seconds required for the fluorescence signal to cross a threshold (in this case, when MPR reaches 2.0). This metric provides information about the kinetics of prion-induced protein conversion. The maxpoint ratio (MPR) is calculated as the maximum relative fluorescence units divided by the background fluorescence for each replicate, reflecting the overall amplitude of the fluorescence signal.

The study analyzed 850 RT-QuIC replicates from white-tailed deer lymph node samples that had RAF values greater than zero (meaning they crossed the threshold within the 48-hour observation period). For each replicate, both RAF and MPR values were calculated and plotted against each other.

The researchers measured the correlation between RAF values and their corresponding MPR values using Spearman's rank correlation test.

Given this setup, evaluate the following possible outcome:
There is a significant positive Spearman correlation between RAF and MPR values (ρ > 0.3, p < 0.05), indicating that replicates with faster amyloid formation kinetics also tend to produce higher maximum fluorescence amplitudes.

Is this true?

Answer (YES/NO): YES